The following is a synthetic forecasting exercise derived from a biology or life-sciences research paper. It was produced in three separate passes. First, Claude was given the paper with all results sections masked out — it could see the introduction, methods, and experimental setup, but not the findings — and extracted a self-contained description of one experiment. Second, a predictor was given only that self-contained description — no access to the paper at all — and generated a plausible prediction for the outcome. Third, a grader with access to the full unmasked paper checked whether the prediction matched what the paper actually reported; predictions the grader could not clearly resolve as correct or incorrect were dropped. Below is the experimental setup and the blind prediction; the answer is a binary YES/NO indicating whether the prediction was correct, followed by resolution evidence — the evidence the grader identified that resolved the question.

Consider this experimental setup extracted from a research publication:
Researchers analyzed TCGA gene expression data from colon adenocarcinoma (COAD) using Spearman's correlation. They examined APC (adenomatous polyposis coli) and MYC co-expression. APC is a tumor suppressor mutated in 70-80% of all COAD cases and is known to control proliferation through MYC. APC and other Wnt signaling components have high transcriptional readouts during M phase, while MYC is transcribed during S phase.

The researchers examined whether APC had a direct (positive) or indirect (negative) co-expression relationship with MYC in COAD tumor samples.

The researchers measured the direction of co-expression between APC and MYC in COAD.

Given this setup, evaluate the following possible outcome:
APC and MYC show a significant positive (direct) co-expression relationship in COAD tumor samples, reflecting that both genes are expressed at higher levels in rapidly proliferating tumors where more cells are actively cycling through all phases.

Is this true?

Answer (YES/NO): NO